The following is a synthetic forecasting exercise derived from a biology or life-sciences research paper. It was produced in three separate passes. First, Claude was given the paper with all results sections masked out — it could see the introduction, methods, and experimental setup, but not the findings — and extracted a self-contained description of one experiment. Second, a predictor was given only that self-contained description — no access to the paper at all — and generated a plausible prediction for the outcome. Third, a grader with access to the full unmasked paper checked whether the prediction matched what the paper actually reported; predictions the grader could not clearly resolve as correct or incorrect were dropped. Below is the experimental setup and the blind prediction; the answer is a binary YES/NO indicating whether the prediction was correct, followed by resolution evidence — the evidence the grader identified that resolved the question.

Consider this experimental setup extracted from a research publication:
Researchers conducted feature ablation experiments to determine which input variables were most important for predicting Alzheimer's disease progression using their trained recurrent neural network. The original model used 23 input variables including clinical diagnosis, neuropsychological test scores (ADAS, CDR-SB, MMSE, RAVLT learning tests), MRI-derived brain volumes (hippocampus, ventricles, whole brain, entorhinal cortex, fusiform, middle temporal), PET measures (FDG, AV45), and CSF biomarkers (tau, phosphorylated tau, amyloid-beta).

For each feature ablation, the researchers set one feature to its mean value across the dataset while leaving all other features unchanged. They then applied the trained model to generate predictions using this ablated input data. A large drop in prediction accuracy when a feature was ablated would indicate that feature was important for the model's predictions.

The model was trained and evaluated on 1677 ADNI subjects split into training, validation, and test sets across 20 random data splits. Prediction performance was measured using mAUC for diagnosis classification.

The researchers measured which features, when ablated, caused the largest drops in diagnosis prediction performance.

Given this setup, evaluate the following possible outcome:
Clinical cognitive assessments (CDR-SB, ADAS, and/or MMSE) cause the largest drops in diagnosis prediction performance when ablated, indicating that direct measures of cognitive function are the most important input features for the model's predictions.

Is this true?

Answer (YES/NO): NO